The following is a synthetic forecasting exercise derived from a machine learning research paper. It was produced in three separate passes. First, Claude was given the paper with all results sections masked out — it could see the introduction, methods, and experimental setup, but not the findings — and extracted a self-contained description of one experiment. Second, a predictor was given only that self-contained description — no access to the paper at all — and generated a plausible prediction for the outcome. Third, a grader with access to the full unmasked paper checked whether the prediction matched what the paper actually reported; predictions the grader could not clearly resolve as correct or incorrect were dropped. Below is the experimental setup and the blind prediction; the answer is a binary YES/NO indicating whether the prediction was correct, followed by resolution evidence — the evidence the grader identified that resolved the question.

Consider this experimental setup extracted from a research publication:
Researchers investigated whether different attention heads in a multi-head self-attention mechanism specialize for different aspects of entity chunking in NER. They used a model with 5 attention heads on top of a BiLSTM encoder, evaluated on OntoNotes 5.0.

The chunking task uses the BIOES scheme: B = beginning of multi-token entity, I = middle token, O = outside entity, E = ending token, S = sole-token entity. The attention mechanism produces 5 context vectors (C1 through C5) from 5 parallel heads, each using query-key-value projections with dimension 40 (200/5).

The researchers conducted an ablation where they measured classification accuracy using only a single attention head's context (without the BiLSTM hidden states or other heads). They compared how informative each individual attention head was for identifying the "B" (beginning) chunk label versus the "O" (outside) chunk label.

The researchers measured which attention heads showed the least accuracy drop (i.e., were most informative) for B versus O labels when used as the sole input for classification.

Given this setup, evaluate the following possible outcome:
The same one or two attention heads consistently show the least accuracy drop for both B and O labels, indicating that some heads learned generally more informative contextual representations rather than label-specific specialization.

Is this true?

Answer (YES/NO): NO